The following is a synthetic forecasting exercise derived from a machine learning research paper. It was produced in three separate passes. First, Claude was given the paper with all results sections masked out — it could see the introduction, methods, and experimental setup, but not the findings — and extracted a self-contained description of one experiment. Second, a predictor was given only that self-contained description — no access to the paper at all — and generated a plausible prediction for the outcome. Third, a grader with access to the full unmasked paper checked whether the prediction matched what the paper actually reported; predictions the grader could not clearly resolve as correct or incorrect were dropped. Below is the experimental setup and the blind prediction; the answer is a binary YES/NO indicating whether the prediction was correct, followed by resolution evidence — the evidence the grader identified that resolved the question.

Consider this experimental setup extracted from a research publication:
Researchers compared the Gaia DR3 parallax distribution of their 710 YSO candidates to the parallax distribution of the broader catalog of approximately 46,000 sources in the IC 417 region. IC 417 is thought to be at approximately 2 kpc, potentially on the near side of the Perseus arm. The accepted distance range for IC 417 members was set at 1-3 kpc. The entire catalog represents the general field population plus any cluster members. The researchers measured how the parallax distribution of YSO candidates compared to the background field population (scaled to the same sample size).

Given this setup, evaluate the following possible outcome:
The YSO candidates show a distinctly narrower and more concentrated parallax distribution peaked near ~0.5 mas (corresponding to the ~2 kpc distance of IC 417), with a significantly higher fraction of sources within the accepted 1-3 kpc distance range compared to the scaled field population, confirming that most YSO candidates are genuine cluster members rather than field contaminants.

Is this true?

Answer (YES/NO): NO